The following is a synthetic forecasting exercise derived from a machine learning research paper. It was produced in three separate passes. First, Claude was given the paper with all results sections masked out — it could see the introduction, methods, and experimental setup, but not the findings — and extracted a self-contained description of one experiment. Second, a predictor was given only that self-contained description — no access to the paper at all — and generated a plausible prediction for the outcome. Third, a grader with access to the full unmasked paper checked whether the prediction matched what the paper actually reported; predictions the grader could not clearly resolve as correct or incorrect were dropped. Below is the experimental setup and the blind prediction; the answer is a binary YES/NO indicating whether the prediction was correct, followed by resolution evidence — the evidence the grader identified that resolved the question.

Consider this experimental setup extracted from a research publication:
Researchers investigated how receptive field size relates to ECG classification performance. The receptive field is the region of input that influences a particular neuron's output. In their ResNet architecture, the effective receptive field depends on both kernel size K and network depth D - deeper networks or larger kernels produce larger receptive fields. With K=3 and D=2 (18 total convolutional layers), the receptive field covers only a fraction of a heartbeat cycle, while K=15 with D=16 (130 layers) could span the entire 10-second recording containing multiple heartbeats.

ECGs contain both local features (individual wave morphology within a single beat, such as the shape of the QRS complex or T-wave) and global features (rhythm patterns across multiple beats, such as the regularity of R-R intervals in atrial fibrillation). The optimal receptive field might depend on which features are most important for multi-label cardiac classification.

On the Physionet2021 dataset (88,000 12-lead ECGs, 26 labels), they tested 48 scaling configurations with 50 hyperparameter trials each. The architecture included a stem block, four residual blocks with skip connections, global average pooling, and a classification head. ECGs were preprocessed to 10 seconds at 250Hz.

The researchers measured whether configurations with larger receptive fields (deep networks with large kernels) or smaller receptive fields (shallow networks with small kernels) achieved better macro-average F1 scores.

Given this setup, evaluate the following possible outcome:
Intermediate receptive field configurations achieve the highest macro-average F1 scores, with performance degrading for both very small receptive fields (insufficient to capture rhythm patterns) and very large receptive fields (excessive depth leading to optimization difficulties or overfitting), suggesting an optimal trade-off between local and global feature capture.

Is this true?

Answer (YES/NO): NO